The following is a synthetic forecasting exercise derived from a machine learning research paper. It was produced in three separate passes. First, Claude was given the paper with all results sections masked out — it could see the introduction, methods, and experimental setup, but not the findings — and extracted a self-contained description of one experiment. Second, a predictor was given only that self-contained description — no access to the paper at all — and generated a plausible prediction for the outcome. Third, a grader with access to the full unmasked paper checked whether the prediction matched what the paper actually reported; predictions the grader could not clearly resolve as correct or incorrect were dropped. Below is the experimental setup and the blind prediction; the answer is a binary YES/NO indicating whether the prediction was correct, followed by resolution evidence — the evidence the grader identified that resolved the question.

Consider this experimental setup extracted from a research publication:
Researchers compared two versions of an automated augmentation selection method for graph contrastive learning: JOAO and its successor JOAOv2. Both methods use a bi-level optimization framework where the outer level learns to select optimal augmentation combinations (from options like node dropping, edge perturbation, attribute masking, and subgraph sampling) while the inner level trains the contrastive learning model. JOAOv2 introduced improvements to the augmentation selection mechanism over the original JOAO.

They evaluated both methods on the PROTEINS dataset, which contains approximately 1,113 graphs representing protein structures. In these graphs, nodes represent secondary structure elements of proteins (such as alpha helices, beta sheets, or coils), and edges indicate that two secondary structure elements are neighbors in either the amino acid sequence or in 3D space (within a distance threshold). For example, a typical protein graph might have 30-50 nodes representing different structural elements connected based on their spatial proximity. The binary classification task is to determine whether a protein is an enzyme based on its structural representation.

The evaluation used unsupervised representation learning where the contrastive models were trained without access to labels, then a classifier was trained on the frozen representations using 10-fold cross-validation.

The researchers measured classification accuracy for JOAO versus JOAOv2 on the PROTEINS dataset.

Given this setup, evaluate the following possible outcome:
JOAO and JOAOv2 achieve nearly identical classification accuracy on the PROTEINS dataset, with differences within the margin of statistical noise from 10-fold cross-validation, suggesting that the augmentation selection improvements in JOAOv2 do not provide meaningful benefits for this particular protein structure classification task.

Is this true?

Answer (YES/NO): YES